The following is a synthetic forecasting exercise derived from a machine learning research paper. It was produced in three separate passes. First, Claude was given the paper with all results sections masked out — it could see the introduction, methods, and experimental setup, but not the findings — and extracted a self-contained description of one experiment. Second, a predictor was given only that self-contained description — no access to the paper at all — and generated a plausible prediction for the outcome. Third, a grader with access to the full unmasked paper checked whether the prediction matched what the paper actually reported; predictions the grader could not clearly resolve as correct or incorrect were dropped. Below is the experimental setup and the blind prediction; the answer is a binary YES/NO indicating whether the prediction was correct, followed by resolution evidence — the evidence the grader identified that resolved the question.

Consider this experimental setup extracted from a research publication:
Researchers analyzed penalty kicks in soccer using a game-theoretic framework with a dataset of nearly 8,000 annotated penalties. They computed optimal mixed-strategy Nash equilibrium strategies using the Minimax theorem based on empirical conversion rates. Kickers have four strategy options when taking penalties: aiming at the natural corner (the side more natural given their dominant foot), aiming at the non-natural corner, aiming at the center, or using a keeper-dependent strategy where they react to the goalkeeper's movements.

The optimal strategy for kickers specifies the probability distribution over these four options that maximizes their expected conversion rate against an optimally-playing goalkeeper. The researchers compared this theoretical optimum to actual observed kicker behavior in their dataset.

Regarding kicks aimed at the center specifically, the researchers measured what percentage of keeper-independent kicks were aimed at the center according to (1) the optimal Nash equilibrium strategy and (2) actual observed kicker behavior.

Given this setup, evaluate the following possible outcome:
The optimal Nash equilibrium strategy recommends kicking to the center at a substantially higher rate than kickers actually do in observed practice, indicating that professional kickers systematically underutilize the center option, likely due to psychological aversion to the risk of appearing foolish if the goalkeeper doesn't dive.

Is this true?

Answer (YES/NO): NO